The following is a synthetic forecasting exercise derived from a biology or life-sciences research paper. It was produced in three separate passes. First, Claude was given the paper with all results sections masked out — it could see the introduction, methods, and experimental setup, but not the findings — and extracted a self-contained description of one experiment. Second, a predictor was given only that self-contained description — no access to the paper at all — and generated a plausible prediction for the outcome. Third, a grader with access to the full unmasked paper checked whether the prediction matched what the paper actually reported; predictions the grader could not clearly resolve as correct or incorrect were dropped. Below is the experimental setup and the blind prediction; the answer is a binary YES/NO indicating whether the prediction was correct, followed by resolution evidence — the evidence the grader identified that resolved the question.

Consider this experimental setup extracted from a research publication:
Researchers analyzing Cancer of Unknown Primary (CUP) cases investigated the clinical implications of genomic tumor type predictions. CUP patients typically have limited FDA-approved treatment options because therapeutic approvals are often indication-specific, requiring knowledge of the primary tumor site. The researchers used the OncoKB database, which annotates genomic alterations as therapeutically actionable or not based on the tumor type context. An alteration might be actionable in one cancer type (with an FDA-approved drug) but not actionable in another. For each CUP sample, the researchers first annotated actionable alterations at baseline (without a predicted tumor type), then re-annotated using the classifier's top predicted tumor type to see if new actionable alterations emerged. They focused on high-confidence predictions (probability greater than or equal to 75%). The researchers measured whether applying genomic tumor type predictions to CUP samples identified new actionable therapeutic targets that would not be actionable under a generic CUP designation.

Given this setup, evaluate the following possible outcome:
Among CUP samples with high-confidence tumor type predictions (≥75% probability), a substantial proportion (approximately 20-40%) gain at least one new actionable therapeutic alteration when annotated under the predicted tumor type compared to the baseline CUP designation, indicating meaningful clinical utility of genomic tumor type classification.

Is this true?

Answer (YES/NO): NO